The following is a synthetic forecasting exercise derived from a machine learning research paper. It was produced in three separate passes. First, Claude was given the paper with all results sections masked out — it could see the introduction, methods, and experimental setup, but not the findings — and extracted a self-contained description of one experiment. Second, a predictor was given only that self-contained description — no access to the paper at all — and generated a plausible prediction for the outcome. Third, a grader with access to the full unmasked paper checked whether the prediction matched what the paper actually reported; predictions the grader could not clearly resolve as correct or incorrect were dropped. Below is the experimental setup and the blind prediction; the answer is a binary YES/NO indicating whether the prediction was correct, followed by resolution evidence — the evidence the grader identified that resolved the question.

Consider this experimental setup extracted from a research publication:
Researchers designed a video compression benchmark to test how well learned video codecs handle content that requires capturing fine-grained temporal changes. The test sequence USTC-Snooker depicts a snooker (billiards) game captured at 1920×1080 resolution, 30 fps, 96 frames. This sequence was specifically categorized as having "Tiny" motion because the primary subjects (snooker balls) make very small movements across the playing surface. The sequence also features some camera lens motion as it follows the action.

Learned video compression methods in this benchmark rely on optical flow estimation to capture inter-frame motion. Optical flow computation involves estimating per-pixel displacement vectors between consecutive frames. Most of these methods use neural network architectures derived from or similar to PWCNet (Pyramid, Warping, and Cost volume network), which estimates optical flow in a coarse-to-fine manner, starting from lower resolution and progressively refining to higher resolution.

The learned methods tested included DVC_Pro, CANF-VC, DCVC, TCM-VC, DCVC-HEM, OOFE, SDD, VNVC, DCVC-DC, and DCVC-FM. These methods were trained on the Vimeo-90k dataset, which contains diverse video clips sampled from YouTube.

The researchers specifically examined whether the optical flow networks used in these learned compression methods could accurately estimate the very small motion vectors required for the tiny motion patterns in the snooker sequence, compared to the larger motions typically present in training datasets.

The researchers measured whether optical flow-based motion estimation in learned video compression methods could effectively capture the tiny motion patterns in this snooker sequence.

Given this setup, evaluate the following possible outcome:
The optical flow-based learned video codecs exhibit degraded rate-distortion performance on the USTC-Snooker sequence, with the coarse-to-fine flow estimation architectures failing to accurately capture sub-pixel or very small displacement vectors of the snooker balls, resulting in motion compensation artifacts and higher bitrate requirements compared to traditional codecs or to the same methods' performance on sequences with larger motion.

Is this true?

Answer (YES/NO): YES